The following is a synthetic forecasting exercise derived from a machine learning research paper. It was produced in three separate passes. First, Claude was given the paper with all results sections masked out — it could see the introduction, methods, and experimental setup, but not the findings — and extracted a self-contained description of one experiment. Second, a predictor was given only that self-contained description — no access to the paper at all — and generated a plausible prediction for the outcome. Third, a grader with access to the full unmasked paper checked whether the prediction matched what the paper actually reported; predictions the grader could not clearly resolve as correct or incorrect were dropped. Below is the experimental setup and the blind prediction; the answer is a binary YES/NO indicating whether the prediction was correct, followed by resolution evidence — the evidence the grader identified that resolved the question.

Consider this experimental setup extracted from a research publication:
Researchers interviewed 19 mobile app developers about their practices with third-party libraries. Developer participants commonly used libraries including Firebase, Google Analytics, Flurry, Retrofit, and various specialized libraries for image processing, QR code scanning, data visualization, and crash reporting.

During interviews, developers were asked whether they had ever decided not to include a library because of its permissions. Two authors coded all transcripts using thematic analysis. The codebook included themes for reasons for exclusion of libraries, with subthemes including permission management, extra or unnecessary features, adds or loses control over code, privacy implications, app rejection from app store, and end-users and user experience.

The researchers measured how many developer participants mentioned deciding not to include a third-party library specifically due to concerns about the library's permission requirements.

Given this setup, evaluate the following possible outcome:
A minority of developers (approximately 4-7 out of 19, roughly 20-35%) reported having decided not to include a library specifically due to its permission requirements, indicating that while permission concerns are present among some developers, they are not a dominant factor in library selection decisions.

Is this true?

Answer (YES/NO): NO